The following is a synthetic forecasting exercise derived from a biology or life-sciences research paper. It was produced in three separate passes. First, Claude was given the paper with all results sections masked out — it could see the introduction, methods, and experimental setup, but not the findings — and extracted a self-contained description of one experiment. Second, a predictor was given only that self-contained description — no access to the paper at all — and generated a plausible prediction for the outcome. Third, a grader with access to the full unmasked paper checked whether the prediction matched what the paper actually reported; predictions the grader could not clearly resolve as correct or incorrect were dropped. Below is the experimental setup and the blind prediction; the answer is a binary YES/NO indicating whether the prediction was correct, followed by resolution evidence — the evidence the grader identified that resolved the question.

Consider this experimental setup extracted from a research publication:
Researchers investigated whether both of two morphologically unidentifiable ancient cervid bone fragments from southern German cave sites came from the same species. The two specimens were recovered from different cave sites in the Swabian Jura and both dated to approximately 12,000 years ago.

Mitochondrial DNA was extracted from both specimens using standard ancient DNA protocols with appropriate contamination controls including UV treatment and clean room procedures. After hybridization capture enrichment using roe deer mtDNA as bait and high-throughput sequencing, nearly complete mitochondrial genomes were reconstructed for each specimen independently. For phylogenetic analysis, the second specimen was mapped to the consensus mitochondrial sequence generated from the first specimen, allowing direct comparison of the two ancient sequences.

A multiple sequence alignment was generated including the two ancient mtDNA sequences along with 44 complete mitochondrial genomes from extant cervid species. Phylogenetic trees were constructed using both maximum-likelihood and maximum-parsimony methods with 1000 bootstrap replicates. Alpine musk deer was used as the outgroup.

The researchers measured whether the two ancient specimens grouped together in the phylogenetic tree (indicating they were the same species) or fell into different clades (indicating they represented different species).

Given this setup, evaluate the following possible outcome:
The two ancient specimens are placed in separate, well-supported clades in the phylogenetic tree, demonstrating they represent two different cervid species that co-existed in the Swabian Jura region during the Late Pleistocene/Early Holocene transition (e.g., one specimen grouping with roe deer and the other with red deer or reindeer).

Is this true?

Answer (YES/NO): NO